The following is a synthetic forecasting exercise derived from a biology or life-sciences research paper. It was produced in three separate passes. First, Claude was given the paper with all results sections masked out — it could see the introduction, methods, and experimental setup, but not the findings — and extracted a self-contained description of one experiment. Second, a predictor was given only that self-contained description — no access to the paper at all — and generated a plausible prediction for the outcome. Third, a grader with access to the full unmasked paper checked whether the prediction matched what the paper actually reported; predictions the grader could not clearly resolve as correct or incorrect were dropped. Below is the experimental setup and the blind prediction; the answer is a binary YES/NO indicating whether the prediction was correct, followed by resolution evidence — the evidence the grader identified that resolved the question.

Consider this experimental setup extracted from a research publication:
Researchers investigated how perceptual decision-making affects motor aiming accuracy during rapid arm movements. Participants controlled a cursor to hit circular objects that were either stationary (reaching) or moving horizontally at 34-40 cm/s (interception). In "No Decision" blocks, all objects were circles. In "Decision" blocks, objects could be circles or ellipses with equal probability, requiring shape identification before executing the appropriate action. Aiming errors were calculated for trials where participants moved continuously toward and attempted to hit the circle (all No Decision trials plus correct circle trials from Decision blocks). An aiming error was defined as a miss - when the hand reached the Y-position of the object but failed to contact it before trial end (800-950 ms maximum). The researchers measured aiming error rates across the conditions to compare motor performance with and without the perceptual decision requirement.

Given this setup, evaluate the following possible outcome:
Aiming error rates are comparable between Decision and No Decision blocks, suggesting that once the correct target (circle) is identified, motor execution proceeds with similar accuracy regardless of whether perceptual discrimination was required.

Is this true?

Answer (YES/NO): NO